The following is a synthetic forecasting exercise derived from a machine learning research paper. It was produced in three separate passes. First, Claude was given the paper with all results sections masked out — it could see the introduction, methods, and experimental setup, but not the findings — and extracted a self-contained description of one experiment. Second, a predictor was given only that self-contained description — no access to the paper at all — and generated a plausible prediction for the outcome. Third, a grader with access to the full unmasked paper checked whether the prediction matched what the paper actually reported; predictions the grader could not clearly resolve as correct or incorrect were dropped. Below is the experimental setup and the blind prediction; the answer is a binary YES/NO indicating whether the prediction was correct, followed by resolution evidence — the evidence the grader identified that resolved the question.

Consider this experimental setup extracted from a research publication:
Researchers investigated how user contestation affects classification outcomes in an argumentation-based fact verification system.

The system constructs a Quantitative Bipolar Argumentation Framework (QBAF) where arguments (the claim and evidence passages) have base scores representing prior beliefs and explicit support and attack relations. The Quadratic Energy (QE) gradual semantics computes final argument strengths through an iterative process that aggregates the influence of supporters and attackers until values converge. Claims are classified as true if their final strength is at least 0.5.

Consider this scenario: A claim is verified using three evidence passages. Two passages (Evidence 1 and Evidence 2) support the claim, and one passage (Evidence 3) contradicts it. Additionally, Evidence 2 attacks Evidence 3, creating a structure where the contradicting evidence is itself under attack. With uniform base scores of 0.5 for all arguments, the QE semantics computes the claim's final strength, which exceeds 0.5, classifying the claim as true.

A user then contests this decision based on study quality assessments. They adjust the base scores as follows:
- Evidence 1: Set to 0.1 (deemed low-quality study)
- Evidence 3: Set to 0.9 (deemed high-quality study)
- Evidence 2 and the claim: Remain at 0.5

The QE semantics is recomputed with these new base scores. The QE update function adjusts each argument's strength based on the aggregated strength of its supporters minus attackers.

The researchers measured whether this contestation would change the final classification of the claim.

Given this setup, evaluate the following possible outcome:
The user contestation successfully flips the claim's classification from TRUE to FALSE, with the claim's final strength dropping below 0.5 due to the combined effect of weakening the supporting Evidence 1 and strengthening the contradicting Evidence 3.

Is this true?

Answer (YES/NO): YES